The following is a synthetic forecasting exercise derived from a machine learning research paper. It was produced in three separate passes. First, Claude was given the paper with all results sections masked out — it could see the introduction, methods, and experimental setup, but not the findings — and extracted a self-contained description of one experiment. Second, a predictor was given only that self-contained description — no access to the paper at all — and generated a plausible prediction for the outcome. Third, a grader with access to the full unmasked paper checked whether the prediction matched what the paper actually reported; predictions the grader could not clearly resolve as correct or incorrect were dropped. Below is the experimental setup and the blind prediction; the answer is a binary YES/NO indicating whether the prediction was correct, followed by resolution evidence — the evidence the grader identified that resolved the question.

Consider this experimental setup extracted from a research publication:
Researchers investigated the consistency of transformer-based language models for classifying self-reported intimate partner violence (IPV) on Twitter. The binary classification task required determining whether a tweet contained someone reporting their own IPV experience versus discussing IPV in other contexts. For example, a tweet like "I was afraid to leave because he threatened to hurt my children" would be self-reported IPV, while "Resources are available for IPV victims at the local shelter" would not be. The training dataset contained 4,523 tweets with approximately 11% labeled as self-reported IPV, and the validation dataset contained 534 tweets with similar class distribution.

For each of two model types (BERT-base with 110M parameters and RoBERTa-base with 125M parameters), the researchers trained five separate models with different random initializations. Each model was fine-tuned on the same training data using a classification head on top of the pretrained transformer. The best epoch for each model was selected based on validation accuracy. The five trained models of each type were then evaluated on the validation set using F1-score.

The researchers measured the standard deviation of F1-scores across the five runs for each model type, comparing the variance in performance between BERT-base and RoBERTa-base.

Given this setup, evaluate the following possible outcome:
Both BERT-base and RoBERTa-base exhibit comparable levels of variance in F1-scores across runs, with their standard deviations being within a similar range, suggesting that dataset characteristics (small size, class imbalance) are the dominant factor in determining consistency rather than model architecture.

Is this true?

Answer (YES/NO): YES